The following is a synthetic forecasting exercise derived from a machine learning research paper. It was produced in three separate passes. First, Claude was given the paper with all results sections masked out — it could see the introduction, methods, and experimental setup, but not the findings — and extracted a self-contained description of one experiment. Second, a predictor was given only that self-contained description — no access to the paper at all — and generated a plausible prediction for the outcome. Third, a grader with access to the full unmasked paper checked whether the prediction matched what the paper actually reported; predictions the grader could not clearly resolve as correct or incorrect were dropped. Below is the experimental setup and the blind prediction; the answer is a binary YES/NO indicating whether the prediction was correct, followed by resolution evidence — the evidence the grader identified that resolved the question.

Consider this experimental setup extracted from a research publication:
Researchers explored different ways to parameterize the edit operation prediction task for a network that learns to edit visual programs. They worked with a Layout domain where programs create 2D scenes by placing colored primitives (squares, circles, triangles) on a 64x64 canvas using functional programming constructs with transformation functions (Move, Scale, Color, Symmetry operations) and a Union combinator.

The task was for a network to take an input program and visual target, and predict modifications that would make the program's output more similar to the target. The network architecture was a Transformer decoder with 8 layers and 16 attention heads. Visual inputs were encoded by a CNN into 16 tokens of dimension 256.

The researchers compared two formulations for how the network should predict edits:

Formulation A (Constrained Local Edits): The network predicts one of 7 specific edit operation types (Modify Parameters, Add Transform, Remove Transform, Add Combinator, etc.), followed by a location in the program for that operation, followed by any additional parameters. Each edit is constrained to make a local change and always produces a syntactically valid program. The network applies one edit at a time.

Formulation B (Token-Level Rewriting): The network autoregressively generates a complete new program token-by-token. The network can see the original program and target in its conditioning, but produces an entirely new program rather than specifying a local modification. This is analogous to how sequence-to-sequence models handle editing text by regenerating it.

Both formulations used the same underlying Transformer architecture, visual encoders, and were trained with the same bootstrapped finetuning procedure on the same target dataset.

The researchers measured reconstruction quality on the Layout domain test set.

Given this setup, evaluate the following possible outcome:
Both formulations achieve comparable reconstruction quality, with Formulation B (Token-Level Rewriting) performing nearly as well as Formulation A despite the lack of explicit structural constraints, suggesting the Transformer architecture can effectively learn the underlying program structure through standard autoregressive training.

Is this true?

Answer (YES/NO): NO